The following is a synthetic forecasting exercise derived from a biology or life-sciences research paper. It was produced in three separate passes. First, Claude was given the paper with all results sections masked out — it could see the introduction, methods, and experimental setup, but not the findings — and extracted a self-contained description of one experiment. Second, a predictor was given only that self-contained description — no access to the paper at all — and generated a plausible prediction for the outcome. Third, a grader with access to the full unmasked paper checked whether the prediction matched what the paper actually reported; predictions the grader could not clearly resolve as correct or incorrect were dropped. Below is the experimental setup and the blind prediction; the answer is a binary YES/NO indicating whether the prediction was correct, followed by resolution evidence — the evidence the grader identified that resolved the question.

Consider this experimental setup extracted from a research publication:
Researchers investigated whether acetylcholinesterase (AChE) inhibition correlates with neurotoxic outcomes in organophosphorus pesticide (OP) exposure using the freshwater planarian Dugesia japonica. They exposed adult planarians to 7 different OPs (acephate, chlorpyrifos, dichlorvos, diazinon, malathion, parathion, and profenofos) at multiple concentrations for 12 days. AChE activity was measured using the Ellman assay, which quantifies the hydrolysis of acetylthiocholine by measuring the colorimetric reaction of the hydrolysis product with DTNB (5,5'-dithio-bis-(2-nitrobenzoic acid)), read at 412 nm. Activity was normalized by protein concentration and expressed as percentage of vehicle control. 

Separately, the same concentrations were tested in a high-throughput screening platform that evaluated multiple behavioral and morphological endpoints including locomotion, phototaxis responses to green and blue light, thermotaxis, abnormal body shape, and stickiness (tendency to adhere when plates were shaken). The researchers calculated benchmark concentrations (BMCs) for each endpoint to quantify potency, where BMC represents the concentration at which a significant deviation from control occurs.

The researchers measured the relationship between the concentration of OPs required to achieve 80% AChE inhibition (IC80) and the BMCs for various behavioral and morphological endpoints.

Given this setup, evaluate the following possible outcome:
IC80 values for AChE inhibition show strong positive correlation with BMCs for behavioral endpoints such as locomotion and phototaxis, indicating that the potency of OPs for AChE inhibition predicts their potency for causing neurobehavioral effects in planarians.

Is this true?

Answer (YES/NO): NO